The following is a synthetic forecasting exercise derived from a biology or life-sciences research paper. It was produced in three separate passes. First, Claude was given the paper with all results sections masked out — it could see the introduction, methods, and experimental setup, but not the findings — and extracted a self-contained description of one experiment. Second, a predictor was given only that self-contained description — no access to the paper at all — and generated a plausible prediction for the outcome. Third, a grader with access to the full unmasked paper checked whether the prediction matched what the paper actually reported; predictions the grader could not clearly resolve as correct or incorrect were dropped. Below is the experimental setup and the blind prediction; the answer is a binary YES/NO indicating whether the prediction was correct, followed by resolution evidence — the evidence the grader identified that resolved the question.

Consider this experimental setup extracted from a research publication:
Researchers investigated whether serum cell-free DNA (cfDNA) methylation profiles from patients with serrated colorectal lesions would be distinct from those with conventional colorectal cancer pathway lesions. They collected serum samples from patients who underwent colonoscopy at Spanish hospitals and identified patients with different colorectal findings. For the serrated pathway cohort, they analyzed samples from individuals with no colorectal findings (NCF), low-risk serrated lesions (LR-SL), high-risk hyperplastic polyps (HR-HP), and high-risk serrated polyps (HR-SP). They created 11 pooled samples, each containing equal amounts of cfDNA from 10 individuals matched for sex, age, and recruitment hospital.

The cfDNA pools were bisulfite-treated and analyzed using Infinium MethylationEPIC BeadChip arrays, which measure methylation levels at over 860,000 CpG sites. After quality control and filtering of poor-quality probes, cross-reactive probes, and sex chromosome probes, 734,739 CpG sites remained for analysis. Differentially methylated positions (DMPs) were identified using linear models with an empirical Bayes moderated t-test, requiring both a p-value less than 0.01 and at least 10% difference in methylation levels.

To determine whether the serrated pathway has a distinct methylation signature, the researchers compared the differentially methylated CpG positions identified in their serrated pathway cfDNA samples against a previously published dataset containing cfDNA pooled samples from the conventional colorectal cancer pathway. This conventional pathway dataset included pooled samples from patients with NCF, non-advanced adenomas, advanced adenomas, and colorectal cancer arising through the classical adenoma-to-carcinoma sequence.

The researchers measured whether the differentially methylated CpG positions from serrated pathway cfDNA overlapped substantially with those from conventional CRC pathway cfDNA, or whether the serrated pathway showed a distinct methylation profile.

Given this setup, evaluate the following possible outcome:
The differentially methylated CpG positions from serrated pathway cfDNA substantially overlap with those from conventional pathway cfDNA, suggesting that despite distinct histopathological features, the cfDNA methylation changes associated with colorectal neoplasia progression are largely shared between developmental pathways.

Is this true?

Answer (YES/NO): NO